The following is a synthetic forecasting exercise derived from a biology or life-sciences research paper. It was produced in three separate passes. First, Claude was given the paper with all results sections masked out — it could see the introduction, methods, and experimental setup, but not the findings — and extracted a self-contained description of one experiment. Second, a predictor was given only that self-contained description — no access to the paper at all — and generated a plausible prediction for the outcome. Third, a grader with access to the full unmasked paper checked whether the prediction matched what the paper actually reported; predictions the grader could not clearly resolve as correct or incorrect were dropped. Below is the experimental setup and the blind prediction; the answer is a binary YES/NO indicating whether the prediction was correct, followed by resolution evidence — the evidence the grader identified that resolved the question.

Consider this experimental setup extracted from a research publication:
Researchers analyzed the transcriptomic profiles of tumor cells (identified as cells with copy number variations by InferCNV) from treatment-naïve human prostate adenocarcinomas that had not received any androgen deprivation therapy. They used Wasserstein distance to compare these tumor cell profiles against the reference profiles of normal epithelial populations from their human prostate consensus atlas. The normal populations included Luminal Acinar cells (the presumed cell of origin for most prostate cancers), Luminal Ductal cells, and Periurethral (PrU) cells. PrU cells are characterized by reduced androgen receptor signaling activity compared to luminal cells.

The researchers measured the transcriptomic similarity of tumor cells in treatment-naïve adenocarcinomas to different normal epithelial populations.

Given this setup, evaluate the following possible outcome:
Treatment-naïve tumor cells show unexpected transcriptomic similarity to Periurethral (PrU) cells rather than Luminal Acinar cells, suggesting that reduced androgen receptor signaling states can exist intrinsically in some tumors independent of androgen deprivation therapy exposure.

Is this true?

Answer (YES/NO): YES